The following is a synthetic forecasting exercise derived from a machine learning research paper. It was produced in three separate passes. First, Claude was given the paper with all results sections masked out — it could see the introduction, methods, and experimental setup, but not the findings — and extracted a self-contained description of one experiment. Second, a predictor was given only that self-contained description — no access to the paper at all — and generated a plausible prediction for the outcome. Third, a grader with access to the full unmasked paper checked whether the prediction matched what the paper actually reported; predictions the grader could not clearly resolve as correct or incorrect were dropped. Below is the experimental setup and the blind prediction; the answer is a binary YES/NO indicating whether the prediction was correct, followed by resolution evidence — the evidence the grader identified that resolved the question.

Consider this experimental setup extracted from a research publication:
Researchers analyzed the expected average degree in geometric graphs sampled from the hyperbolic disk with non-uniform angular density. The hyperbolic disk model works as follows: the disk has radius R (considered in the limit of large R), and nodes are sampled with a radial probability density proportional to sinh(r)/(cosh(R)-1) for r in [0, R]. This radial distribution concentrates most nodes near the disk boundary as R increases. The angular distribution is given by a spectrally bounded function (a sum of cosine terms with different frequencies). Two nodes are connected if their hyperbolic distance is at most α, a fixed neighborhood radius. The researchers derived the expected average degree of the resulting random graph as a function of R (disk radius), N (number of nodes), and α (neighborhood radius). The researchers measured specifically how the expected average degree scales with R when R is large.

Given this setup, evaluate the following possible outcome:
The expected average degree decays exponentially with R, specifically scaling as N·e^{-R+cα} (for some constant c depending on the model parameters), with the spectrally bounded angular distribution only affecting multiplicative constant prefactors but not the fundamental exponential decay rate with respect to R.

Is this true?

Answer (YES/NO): YES